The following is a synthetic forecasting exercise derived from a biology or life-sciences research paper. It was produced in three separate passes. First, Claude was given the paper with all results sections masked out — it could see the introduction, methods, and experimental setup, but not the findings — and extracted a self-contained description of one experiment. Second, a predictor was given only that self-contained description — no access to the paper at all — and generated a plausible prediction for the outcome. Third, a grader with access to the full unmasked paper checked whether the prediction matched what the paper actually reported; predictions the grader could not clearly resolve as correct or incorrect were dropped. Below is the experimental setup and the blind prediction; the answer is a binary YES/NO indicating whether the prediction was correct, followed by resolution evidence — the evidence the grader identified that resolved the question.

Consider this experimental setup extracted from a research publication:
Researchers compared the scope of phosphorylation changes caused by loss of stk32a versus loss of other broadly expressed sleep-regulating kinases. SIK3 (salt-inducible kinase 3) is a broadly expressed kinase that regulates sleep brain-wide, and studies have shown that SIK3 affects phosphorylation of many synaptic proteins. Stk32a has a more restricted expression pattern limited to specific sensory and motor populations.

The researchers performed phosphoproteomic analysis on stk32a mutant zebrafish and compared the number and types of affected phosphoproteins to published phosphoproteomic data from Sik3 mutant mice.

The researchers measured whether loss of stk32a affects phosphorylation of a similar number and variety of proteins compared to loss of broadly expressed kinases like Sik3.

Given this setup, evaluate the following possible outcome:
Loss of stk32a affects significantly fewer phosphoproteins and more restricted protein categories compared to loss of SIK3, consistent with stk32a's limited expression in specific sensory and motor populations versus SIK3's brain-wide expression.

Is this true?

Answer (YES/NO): YES